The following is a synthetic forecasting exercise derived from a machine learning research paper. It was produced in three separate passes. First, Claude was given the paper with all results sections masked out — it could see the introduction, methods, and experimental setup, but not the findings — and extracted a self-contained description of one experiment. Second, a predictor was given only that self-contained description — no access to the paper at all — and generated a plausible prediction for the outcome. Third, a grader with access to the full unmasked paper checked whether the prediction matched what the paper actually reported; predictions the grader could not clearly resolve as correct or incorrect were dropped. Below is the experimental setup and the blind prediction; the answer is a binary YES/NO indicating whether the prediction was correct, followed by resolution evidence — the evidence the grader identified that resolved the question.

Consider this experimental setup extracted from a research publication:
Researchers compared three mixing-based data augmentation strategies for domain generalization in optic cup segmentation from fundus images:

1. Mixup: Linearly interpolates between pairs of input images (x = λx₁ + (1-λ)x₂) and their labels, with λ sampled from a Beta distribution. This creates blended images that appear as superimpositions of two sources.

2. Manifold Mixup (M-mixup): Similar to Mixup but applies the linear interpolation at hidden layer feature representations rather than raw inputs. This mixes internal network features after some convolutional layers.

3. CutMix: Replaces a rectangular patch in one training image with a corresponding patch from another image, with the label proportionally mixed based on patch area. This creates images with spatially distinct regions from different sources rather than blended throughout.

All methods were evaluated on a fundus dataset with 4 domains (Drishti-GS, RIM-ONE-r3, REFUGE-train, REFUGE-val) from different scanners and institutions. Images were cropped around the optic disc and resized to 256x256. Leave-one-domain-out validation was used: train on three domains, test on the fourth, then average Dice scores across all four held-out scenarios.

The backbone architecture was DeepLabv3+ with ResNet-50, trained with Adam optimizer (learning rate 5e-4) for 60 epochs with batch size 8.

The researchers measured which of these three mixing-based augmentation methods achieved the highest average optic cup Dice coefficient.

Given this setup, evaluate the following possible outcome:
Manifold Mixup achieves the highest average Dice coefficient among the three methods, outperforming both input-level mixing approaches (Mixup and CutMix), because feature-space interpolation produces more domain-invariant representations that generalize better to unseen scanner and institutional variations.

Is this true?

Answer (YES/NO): NO